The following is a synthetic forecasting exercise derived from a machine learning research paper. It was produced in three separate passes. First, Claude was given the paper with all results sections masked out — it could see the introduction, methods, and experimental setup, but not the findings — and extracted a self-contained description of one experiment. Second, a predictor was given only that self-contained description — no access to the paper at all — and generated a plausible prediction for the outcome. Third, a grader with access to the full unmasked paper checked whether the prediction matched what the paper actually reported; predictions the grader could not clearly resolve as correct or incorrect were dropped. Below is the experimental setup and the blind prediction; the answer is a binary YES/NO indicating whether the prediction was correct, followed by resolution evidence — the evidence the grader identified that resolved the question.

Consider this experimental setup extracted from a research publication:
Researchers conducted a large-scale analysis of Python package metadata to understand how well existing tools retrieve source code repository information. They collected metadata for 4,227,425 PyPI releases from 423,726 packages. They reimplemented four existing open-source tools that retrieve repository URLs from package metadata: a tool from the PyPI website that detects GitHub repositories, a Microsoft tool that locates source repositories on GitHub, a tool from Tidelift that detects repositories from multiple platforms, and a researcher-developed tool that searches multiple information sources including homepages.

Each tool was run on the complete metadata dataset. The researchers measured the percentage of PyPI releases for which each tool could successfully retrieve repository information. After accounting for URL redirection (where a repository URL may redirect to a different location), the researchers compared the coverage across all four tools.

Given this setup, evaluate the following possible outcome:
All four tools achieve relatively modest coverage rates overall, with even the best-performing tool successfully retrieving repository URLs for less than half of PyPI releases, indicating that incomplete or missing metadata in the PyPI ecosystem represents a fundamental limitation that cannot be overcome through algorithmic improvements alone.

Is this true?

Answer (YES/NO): NO